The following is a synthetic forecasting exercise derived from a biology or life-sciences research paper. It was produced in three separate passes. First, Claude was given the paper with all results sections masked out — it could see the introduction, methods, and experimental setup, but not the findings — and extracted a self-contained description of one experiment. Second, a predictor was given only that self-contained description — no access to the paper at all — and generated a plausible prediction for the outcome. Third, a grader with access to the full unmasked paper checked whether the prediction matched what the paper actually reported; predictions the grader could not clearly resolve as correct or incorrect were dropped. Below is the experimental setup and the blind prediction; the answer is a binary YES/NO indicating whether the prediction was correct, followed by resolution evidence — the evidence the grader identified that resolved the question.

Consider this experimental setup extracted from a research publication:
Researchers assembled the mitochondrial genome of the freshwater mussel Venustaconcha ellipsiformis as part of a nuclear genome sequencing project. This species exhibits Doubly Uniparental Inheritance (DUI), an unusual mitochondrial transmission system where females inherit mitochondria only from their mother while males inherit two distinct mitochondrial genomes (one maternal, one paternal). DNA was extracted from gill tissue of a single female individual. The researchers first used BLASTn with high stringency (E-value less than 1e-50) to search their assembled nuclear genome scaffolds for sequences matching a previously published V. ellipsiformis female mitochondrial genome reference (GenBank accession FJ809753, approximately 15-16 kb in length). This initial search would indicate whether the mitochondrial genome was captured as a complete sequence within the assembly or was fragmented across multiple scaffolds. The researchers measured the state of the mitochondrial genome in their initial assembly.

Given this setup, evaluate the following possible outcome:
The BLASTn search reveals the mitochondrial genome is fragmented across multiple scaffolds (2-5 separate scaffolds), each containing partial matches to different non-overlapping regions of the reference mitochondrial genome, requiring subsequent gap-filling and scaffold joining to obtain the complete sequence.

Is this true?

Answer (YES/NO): NO